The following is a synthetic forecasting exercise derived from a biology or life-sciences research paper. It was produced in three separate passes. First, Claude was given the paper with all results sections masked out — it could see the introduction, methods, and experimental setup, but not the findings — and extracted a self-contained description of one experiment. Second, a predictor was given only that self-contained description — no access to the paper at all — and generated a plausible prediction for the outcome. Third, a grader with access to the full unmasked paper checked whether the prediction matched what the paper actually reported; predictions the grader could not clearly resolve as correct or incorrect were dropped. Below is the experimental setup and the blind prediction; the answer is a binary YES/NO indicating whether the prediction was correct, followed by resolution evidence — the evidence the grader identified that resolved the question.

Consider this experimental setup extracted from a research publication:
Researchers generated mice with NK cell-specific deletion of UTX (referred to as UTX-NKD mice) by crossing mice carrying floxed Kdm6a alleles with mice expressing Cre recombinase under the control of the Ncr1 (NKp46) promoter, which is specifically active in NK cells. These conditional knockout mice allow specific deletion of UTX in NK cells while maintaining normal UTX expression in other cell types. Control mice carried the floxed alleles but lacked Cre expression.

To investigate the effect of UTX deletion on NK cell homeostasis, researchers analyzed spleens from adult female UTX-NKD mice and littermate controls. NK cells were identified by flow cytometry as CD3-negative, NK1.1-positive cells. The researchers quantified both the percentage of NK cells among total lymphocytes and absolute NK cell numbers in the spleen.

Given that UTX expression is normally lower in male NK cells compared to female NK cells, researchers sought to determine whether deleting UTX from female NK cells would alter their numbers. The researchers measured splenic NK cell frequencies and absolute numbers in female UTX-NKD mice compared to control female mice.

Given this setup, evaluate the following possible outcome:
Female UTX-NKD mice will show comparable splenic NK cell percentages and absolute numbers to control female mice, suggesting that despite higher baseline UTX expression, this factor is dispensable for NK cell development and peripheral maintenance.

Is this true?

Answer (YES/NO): NO